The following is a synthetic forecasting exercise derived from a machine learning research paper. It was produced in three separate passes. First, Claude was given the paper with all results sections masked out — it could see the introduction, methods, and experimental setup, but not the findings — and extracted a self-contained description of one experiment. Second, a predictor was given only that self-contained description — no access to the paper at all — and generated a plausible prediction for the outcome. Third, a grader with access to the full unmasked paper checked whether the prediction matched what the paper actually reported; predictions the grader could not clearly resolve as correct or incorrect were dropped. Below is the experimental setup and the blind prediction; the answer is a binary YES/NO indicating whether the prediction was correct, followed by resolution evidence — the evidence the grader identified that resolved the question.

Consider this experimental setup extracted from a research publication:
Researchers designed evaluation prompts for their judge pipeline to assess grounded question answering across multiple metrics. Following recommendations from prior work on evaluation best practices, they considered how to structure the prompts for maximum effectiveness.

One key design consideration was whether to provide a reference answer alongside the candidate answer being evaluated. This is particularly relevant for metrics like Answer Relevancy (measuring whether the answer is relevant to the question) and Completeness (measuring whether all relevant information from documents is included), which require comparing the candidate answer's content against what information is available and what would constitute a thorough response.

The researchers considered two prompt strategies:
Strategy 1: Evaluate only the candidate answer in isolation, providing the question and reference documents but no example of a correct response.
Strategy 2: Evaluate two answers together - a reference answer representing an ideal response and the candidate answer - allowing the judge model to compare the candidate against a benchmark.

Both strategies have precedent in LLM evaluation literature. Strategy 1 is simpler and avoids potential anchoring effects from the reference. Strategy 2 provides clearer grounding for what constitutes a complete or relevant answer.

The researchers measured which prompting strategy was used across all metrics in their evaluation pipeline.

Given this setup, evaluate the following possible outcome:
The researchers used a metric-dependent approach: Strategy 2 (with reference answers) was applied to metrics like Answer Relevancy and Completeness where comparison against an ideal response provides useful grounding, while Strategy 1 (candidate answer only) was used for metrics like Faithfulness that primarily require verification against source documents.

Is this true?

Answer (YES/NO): NO